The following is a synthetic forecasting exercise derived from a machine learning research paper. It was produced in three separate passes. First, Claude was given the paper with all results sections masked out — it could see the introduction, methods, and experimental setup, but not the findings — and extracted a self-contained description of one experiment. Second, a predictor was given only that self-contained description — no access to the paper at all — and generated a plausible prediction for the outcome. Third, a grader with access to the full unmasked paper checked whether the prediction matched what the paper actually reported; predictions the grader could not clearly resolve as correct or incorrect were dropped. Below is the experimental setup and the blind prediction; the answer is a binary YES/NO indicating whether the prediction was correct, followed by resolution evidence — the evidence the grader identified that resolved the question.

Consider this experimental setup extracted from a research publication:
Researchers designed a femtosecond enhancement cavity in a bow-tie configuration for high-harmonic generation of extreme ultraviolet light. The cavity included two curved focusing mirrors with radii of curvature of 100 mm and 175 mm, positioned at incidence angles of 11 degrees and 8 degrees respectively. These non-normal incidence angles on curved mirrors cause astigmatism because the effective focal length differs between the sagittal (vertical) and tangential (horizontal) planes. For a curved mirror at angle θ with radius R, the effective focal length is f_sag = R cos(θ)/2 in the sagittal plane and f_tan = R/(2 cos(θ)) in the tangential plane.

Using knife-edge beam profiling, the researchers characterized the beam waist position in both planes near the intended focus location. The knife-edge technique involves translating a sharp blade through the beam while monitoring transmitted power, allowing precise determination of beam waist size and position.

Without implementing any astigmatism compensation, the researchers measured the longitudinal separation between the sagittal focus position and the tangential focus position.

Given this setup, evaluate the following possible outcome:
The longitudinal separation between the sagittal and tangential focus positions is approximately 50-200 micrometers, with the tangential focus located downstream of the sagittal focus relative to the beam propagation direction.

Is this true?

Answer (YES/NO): NO